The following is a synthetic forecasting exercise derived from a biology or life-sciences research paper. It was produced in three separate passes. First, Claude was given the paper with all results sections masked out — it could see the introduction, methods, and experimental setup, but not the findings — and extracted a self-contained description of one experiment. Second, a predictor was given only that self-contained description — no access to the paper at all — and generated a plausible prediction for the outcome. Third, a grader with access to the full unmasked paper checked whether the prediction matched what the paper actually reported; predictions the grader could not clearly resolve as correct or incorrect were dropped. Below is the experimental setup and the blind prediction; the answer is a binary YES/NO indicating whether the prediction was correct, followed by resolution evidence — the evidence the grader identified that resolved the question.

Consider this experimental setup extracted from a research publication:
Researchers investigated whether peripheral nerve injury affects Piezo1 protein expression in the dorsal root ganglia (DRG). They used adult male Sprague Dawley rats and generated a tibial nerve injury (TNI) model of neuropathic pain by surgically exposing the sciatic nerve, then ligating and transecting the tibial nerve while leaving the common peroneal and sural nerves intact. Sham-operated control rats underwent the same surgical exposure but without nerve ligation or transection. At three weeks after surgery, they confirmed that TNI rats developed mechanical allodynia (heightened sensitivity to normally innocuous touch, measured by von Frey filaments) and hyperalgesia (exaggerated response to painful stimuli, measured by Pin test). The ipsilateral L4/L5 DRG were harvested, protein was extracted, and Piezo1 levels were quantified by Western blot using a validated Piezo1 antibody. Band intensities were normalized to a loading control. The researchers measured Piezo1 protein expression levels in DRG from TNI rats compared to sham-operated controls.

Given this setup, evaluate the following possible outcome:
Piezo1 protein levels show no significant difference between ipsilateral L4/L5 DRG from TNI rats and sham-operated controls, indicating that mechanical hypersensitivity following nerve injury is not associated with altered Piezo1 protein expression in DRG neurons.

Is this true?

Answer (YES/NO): NO